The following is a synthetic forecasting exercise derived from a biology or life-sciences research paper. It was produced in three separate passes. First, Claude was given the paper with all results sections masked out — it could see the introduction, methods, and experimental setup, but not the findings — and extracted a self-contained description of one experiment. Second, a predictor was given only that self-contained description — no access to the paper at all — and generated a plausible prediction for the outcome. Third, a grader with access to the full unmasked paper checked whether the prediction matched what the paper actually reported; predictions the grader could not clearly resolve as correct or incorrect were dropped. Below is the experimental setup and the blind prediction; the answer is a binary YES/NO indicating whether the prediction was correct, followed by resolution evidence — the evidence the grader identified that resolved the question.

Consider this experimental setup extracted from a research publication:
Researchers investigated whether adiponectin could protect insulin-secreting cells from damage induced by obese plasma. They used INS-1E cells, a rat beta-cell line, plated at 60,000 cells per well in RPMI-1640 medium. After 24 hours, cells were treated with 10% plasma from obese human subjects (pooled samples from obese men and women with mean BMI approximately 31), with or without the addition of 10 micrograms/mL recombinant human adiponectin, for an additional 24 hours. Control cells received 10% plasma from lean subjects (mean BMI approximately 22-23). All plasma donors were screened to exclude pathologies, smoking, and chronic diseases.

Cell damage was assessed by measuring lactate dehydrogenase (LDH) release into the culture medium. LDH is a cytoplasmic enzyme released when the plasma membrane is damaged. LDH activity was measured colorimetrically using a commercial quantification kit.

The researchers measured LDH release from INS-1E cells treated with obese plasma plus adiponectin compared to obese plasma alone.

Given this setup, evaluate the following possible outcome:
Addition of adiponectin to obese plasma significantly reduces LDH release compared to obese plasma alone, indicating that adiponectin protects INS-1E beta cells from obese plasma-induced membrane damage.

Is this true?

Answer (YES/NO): YES